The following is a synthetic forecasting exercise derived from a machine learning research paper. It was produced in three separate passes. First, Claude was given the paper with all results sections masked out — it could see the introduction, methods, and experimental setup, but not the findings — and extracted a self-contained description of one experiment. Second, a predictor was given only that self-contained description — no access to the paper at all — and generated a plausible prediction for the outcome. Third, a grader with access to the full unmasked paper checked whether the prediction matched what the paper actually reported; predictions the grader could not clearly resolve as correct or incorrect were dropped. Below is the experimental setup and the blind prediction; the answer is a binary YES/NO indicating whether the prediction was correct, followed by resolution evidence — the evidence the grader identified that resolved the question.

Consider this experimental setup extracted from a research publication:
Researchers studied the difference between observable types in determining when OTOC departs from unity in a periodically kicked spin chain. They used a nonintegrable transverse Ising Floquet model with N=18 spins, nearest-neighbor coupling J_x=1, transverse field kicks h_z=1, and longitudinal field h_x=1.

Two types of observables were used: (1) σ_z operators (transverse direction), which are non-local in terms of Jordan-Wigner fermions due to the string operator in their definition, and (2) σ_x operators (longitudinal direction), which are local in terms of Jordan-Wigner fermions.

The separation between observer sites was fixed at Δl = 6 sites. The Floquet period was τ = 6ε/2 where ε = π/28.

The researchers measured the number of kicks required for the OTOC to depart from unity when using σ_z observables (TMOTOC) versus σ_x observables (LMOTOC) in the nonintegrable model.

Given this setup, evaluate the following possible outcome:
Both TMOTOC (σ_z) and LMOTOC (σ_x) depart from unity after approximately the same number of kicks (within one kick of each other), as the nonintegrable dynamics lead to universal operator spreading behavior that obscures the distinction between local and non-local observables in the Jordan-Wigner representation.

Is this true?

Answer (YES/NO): NO